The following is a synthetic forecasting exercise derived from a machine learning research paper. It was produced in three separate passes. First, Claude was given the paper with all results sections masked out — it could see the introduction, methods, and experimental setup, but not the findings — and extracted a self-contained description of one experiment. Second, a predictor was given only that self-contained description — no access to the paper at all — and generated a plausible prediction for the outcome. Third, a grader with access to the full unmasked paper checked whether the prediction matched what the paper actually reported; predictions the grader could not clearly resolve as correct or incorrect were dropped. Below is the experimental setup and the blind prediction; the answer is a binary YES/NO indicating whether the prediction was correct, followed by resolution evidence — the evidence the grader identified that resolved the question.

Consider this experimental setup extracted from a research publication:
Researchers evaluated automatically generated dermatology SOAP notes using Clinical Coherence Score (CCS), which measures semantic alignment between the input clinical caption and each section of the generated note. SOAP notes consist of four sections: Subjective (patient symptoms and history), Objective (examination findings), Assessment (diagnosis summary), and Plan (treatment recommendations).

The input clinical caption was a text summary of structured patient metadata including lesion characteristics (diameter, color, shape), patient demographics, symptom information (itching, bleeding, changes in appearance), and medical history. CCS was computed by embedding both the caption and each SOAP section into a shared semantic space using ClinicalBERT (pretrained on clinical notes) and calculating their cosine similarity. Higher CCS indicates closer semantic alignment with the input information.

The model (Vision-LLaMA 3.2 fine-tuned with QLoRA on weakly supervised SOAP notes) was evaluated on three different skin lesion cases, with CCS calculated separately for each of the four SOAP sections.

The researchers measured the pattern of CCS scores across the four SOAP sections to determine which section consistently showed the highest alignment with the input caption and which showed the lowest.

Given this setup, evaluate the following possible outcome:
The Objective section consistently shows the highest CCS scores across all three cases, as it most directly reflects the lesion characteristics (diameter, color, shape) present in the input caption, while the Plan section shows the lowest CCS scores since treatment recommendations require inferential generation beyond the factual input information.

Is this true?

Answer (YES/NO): NO